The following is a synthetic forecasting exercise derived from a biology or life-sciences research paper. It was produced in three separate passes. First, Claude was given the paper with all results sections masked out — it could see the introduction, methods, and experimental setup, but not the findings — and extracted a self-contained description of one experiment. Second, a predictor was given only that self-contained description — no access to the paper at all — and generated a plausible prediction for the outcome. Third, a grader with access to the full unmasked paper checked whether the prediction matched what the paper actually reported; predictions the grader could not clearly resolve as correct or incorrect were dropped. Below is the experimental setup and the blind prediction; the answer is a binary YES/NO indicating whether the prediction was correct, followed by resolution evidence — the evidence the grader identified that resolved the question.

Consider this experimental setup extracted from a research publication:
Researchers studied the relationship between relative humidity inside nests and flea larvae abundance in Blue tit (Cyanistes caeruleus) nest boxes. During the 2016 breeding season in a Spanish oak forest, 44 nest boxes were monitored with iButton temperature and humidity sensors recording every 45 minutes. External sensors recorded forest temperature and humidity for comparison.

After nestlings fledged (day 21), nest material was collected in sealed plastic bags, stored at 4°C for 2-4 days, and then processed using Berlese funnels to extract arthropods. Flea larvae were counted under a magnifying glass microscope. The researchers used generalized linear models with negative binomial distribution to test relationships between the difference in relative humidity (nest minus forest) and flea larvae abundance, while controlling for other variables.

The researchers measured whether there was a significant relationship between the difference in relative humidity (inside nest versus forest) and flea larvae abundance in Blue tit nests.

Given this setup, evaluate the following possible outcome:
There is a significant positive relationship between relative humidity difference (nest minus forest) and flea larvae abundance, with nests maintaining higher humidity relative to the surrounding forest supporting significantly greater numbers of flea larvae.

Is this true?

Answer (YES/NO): YES